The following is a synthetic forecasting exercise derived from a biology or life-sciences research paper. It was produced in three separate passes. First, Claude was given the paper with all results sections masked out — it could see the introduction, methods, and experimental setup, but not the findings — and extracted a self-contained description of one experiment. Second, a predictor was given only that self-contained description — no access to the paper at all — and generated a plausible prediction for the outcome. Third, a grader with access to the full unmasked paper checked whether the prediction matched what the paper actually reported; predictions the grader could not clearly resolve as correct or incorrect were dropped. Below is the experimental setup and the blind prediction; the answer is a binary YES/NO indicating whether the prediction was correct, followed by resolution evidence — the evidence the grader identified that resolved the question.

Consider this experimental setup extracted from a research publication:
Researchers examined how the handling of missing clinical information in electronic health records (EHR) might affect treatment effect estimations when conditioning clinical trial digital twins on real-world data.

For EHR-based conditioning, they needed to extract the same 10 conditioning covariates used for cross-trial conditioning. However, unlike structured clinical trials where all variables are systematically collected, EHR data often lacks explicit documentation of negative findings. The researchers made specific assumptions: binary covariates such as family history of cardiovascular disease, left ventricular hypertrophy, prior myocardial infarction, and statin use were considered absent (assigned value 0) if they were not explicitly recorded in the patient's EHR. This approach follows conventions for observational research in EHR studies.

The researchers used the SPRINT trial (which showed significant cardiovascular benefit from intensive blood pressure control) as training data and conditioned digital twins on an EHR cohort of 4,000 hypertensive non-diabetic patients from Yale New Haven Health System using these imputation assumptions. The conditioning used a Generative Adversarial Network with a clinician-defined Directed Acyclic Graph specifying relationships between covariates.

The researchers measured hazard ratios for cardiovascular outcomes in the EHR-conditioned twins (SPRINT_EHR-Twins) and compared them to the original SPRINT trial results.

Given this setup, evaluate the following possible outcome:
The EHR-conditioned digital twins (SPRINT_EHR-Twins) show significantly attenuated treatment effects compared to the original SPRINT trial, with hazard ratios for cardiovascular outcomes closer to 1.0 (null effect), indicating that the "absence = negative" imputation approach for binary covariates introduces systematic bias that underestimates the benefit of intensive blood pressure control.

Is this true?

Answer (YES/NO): NO